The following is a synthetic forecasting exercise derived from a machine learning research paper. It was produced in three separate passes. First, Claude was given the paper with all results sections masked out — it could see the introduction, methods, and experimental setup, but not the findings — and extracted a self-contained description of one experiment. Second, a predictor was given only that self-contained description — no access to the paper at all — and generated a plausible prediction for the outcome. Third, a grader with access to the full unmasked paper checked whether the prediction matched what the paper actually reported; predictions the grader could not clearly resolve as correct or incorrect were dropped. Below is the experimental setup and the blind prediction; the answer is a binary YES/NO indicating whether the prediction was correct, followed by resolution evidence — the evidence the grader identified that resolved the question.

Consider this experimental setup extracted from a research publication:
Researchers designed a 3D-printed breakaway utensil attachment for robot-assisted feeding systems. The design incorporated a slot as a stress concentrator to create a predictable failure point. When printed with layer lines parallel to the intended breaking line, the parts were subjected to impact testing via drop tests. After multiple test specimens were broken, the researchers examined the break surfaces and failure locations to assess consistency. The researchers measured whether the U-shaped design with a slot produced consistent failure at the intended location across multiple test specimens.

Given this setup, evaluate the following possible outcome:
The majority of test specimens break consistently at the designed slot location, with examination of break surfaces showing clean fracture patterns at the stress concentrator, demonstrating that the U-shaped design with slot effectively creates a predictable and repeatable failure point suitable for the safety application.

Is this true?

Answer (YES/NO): YES